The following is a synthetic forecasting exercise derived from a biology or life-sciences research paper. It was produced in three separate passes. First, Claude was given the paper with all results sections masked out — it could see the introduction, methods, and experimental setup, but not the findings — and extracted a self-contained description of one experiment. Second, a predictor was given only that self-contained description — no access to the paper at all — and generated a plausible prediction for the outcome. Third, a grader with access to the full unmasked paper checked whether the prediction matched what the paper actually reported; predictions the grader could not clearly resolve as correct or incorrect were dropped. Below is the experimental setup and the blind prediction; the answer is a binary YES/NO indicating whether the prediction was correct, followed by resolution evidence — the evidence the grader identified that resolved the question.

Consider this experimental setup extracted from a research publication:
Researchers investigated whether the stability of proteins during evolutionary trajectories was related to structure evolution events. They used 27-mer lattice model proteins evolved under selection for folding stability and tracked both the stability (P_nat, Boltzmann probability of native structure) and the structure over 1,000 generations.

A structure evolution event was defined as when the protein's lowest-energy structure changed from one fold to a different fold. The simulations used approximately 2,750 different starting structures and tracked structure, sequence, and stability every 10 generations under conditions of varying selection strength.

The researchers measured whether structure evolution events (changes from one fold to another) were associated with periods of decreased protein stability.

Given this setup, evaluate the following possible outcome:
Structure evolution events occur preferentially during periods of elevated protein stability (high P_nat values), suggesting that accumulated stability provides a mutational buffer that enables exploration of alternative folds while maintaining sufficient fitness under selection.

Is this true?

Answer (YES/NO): NO